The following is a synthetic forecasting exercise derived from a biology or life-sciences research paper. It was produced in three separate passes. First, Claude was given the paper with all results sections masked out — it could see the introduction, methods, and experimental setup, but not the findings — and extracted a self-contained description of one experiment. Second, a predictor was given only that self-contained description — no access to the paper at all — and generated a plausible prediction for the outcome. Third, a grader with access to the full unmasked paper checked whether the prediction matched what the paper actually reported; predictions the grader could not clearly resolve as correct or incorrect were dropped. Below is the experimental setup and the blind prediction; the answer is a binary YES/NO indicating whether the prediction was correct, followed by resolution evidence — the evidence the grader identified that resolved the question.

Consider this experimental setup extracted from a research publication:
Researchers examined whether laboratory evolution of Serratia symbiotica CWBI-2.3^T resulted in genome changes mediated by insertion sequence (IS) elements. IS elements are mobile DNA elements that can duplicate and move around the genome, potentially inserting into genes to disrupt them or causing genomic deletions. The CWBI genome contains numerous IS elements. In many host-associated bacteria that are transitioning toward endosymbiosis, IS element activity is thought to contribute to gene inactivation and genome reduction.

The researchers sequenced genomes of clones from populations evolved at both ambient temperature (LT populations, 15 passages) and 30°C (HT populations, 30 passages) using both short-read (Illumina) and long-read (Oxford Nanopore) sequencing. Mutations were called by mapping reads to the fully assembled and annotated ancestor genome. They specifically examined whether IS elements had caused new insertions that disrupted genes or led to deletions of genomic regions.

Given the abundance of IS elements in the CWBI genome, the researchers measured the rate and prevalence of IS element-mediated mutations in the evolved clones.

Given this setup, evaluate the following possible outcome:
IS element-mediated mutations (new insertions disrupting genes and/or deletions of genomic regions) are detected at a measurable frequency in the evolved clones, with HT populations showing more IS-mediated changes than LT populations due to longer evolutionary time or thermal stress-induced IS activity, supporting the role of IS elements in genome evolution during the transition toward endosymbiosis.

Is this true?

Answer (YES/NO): NO